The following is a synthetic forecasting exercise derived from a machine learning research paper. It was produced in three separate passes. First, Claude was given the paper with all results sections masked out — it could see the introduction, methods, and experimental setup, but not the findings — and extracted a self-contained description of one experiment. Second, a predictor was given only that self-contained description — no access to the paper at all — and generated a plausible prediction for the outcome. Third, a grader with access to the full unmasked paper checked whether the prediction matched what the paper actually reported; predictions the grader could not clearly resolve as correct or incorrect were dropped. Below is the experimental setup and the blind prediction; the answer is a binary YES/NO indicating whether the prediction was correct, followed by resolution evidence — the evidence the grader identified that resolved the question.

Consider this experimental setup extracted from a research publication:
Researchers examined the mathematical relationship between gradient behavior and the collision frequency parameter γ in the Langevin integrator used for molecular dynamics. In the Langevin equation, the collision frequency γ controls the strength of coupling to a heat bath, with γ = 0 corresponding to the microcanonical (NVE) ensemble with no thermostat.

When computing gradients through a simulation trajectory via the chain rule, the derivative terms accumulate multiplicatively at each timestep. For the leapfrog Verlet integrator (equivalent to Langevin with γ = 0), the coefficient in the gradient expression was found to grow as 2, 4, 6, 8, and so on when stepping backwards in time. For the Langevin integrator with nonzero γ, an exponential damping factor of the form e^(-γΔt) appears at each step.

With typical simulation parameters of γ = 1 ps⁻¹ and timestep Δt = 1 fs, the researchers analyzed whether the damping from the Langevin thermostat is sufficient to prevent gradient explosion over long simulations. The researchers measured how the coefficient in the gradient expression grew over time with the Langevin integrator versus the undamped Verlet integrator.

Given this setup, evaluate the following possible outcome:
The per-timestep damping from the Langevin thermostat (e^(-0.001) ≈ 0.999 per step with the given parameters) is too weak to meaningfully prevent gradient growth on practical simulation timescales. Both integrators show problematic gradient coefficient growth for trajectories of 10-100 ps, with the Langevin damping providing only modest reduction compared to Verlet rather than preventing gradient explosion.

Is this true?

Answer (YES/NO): YES